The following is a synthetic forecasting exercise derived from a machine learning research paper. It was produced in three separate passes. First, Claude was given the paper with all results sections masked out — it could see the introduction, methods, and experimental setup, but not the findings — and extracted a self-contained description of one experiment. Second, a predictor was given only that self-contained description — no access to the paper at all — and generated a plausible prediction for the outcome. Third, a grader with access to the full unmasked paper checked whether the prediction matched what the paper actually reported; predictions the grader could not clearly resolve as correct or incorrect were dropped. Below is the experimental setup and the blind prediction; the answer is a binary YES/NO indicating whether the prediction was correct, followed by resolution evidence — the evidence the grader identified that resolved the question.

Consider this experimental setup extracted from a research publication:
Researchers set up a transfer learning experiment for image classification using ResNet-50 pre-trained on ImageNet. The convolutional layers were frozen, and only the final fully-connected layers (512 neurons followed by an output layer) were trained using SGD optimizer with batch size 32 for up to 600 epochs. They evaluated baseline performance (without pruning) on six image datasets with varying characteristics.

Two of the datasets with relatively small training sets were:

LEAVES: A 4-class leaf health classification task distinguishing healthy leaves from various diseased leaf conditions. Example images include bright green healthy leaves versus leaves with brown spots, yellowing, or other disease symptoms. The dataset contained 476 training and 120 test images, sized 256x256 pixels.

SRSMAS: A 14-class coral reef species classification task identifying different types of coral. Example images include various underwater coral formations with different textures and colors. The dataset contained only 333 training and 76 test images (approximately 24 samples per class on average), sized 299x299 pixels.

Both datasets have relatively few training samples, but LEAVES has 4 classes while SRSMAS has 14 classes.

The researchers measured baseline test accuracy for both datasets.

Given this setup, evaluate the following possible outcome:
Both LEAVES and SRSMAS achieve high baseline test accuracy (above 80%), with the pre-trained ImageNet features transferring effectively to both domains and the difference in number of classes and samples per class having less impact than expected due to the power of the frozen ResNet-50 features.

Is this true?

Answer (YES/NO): YES